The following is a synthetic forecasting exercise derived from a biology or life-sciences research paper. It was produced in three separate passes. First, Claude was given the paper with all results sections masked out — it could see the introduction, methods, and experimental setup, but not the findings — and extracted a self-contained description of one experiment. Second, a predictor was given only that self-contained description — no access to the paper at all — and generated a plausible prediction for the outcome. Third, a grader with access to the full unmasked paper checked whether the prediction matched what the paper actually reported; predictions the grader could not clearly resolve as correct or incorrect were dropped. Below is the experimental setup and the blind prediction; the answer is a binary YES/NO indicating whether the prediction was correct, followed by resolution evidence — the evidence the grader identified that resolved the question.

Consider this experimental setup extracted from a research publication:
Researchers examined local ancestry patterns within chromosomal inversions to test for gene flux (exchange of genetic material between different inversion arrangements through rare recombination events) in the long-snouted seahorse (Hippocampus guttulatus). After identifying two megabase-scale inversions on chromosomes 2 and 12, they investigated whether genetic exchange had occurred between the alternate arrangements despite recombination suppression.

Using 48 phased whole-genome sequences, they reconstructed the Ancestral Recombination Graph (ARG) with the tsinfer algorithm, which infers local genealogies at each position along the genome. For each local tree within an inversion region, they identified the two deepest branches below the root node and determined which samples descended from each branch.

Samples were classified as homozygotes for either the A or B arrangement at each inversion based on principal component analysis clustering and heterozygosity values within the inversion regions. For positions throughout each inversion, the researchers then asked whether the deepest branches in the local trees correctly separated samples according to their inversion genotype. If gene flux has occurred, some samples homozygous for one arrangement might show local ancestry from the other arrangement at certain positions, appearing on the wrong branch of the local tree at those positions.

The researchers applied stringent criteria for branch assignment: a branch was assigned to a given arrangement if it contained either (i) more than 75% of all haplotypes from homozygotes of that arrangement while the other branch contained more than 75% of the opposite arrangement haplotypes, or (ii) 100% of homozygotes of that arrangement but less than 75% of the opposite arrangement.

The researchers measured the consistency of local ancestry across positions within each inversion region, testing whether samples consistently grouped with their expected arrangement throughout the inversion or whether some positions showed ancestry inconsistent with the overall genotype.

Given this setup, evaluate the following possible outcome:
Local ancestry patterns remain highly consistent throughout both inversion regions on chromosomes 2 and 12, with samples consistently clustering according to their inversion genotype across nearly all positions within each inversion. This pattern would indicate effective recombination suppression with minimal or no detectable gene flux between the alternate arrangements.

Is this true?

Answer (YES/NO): NO